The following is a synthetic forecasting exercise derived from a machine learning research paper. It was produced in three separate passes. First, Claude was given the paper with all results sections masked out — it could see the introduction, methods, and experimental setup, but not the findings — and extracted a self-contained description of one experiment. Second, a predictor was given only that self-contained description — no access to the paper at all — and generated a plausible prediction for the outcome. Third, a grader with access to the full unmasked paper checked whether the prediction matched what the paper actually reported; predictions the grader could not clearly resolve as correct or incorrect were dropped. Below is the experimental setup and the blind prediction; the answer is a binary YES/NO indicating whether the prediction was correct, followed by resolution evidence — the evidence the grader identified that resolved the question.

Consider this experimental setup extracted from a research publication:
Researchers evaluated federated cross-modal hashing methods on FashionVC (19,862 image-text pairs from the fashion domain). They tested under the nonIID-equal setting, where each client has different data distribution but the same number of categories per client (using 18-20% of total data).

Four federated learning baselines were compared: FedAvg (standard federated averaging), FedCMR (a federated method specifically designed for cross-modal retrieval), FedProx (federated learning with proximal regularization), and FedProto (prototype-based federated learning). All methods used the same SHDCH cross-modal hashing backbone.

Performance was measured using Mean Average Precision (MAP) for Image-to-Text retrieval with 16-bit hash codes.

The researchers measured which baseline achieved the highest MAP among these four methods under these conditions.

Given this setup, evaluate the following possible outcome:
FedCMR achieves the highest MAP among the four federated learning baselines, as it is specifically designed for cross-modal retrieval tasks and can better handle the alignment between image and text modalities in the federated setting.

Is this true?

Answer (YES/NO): NO